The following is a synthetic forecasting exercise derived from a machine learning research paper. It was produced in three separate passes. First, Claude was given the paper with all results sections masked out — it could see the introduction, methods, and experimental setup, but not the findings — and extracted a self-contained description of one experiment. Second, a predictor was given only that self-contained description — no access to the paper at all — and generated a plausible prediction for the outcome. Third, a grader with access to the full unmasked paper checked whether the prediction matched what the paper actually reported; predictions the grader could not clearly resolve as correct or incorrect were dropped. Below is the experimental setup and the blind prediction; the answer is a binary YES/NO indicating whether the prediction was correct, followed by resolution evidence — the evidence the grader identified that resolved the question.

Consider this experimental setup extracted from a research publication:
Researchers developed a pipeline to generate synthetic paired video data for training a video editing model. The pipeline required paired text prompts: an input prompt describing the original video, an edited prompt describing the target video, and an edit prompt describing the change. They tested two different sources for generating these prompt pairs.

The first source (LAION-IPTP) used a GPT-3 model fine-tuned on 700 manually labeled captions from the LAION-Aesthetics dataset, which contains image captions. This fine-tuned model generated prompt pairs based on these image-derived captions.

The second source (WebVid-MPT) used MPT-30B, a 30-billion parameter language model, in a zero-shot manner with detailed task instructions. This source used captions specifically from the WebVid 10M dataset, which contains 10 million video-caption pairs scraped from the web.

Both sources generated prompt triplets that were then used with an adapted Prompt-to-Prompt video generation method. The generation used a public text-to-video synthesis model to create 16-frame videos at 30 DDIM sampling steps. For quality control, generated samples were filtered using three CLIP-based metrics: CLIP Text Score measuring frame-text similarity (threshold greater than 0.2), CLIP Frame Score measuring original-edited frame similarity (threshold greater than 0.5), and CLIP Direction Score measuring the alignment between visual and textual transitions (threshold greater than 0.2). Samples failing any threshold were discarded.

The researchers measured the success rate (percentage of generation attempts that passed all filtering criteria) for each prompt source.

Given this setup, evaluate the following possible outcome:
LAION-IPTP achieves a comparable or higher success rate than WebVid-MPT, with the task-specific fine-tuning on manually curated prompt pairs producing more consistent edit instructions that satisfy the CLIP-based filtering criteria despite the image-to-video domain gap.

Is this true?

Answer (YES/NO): NO